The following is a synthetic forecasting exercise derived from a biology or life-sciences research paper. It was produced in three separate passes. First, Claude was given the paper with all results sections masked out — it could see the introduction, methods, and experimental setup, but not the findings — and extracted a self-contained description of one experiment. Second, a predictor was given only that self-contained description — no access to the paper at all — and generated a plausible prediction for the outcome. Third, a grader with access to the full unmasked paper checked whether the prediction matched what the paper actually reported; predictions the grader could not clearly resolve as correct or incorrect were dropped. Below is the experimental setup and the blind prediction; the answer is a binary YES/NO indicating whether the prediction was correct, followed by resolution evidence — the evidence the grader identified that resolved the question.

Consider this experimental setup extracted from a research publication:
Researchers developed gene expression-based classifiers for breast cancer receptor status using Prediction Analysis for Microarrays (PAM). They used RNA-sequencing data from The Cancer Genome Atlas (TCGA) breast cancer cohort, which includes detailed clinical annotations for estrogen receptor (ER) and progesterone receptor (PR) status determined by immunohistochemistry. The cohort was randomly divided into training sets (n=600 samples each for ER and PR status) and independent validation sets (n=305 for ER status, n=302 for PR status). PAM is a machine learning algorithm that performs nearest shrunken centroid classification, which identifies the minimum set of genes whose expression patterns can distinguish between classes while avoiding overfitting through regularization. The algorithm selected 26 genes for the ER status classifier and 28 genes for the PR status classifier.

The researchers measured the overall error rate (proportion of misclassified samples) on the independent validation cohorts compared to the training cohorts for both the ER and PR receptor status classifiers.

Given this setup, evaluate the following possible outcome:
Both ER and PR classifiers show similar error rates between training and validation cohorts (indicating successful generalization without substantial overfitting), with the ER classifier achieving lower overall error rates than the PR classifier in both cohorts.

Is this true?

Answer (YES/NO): NO